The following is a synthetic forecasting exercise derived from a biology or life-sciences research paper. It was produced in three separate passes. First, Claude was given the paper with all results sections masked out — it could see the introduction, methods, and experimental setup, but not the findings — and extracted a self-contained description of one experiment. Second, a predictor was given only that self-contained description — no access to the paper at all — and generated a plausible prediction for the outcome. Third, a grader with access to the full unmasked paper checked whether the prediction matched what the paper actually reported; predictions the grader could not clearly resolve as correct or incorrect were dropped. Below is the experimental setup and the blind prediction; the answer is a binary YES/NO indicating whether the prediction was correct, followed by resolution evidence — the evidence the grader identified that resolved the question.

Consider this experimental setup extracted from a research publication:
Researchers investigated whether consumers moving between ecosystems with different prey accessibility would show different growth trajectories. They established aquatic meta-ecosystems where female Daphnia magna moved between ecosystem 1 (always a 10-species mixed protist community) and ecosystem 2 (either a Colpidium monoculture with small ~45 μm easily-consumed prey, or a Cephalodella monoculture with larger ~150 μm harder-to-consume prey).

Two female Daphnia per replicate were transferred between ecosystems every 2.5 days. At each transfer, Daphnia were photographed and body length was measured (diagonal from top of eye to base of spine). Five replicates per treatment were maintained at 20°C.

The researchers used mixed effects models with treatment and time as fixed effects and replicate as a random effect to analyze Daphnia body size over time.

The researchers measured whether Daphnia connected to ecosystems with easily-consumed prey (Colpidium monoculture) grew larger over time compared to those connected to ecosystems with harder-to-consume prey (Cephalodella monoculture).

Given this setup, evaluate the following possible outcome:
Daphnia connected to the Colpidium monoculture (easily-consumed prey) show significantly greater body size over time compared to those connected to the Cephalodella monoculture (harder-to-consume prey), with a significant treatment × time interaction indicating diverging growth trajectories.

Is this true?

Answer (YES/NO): NO